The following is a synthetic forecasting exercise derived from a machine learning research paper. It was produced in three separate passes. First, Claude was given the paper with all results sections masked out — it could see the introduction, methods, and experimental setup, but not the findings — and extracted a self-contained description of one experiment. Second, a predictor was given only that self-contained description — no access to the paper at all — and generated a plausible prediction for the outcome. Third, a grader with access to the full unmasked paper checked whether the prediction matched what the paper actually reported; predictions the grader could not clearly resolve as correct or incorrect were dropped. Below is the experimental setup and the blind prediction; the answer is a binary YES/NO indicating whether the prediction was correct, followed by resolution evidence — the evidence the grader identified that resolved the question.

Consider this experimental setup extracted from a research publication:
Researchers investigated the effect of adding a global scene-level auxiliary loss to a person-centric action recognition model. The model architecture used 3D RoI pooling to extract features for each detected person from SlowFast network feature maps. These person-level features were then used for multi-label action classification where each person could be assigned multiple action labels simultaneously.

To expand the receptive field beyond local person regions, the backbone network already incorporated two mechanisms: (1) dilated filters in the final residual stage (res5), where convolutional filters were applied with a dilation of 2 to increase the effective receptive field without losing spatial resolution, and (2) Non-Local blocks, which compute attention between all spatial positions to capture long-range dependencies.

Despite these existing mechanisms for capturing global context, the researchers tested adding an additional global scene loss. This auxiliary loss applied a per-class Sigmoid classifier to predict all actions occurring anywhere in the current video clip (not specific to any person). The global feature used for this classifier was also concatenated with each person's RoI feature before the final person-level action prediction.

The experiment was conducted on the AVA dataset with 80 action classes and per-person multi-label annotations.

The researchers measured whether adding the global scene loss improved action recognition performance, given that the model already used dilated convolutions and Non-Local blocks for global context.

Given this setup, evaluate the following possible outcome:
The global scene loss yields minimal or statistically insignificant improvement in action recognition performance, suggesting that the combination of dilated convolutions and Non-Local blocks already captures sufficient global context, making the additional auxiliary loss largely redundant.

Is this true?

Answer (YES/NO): NO